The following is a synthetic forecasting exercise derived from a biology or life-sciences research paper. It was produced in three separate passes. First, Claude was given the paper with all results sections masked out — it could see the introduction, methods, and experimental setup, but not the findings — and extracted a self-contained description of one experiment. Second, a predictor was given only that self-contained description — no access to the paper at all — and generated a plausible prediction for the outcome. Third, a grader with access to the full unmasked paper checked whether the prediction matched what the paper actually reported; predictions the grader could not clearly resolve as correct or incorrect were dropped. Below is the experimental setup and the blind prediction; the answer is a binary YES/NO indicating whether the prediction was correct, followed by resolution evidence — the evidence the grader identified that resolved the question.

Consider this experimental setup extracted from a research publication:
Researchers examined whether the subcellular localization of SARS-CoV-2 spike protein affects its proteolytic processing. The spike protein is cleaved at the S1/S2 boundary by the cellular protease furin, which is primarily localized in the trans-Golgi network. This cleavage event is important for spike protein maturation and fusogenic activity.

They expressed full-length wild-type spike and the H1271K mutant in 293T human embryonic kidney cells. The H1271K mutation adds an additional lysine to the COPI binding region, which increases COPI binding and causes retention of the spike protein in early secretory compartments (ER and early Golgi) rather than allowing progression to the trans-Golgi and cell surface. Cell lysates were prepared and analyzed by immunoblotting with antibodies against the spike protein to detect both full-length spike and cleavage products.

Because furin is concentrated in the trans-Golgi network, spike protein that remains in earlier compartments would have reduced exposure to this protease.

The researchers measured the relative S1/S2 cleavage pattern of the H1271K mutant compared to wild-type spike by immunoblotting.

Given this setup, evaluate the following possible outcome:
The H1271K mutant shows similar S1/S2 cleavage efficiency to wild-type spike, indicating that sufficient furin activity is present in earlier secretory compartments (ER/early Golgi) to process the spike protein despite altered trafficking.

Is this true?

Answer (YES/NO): NO